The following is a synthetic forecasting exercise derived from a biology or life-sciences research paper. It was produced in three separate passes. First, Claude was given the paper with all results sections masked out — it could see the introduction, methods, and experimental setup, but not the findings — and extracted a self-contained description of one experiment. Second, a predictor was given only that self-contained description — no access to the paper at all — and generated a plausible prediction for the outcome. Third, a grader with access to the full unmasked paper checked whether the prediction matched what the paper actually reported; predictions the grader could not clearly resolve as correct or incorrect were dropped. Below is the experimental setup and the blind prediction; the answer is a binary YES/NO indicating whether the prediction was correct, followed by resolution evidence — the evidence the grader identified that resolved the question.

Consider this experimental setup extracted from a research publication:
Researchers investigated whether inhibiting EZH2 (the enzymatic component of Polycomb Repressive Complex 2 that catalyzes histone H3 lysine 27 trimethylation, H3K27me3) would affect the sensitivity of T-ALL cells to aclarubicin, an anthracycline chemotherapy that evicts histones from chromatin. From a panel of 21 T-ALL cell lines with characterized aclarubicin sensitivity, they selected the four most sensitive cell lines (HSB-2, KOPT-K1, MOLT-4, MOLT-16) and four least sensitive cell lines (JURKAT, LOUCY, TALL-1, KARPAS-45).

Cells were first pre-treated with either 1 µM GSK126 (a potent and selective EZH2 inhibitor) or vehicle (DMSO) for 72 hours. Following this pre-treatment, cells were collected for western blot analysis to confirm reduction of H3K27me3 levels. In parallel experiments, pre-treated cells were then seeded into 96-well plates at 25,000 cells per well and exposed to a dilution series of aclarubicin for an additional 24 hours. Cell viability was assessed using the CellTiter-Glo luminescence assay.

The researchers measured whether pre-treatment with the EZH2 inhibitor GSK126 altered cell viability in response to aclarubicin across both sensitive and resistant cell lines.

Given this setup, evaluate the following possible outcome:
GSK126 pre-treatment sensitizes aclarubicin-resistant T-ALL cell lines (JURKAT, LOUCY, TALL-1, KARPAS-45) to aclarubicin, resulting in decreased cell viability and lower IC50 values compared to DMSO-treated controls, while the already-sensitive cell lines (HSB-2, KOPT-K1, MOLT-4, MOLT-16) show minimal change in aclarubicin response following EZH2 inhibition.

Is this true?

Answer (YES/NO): NO